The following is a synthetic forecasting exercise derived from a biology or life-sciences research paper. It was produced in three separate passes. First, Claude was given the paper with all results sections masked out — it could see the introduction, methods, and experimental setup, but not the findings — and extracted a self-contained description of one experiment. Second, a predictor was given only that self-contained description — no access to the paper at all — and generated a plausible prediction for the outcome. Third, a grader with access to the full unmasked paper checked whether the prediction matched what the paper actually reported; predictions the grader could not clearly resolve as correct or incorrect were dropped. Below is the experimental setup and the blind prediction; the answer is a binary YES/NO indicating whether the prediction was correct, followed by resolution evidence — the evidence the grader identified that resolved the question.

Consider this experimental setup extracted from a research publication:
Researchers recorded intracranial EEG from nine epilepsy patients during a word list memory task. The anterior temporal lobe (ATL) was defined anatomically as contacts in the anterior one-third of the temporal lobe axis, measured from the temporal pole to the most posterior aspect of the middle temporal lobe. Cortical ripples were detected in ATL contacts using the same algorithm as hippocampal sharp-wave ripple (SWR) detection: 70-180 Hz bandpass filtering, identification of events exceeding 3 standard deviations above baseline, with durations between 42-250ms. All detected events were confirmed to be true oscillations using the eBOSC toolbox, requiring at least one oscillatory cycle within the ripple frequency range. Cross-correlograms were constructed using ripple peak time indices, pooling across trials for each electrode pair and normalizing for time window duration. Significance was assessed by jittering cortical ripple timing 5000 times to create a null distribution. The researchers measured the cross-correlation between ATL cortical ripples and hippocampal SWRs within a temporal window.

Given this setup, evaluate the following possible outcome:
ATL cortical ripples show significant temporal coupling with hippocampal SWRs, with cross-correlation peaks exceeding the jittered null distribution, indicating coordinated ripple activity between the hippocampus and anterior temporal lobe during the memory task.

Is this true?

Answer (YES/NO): YES